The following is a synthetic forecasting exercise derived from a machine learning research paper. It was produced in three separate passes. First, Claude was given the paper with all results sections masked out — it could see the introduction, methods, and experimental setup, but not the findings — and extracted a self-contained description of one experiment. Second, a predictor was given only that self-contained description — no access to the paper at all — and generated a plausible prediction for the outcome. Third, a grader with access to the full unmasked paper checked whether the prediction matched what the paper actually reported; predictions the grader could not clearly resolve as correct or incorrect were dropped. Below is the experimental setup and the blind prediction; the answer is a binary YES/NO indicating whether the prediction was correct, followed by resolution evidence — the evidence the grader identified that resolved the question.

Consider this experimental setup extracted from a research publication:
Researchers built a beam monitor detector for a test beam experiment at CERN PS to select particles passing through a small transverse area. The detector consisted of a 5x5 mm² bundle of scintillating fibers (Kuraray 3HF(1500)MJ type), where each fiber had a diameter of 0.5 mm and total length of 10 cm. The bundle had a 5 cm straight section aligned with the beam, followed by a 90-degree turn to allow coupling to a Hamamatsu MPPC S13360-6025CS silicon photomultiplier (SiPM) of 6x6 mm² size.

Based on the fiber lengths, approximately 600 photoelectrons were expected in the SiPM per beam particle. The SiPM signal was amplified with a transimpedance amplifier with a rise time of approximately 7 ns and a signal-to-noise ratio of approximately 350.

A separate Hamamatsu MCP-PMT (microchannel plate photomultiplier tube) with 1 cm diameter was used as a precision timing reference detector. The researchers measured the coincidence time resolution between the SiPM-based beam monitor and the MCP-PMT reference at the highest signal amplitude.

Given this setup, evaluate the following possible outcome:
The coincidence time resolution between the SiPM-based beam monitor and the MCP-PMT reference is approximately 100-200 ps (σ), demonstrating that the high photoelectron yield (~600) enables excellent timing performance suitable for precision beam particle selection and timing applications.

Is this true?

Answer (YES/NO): NO